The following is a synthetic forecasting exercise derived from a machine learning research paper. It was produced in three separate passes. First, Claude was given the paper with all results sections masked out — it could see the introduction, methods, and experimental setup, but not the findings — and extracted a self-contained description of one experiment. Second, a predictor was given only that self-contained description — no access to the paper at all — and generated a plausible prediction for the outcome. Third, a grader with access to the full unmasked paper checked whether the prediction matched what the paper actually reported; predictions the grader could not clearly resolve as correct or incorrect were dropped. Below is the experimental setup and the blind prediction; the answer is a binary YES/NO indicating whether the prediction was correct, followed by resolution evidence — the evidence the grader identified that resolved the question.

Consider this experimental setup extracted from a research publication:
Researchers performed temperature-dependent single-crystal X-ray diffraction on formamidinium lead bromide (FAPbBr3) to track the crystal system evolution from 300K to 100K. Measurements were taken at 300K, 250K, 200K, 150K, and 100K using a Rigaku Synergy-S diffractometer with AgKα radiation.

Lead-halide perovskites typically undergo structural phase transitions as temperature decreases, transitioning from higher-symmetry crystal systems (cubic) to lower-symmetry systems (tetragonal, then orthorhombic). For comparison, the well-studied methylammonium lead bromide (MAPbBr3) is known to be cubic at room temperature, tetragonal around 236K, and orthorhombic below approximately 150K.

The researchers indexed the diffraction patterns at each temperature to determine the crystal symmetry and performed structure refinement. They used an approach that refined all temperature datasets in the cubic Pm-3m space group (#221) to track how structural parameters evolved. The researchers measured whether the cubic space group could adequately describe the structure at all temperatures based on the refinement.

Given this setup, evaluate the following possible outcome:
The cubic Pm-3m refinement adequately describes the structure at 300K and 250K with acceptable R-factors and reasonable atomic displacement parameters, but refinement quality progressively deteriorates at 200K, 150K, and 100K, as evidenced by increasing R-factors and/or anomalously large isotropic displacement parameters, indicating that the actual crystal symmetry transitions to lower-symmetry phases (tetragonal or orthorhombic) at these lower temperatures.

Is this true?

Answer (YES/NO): NO